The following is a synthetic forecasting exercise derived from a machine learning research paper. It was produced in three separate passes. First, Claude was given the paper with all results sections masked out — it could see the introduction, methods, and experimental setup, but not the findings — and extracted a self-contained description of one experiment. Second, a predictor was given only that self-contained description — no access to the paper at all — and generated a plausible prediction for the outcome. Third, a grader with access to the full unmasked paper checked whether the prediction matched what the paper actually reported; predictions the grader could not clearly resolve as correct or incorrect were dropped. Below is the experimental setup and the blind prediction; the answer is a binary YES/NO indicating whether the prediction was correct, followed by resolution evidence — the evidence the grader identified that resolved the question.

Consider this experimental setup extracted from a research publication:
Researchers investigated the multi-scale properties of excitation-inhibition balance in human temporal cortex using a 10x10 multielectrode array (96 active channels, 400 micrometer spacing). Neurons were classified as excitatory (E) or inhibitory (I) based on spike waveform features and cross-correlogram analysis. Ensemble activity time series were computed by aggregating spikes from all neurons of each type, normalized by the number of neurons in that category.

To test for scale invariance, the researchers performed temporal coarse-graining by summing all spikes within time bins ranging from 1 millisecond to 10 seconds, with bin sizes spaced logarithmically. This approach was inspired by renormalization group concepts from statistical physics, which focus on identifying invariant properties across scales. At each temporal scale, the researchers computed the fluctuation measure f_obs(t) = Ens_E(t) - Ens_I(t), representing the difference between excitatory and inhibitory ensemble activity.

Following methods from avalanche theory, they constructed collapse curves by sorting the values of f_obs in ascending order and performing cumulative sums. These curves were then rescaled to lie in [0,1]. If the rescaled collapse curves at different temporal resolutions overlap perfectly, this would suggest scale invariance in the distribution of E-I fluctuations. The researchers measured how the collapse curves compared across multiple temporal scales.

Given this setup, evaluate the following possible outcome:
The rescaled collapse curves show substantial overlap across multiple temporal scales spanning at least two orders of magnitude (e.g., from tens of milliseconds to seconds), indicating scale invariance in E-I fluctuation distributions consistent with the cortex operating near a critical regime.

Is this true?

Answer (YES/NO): YES